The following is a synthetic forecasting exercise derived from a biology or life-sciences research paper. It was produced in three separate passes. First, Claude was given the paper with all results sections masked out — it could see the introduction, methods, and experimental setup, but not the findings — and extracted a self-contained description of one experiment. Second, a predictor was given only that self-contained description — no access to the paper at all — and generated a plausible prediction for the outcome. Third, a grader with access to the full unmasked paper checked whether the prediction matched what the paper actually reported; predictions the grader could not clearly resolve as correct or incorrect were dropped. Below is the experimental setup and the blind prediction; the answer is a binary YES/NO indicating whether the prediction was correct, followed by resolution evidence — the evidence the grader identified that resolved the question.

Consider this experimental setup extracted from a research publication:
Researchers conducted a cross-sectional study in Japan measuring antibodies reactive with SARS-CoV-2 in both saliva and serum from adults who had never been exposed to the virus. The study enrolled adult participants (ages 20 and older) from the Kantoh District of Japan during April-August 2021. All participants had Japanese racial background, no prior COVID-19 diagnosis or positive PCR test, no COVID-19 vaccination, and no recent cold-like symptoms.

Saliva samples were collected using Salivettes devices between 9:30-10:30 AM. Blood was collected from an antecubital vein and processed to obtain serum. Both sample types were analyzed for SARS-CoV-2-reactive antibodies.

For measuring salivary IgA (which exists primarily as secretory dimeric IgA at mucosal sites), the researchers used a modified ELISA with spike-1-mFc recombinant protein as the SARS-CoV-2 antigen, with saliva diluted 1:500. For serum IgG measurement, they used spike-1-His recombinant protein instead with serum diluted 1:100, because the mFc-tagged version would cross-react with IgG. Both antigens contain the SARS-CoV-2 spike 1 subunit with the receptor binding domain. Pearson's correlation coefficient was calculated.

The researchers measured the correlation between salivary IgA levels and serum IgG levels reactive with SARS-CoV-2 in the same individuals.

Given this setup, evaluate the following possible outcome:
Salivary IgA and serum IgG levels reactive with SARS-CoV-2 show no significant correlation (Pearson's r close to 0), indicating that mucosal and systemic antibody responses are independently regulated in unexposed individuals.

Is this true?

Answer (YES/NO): YES